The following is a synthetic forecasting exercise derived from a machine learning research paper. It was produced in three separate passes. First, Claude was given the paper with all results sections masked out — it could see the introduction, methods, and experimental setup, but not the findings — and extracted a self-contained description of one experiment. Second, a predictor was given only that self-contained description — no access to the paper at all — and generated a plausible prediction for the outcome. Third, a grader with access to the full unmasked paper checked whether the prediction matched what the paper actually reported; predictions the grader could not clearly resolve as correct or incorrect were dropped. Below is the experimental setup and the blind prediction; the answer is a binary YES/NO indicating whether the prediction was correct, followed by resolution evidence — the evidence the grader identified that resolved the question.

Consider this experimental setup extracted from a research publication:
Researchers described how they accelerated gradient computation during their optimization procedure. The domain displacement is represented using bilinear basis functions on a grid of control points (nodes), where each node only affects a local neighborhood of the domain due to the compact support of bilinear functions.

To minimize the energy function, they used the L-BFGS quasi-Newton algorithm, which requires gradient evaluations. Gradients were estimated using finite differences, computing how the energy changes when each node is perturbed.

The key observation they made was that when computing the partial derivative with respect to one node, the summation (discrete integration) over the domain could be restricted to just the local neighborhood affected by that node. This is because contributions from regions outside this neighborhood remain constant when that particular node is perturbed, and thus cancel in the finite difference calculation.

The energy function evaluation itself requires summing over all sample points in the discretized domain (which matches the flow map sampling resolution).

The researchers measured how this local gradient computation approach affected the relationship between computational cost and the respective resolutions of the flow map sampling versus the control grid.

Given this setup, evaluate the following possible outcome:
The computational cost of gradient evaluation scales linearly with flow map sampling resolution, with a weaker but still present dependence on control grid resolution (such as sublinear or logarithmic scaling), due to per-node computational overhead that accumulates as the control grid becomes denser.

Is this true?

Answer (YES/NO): NO